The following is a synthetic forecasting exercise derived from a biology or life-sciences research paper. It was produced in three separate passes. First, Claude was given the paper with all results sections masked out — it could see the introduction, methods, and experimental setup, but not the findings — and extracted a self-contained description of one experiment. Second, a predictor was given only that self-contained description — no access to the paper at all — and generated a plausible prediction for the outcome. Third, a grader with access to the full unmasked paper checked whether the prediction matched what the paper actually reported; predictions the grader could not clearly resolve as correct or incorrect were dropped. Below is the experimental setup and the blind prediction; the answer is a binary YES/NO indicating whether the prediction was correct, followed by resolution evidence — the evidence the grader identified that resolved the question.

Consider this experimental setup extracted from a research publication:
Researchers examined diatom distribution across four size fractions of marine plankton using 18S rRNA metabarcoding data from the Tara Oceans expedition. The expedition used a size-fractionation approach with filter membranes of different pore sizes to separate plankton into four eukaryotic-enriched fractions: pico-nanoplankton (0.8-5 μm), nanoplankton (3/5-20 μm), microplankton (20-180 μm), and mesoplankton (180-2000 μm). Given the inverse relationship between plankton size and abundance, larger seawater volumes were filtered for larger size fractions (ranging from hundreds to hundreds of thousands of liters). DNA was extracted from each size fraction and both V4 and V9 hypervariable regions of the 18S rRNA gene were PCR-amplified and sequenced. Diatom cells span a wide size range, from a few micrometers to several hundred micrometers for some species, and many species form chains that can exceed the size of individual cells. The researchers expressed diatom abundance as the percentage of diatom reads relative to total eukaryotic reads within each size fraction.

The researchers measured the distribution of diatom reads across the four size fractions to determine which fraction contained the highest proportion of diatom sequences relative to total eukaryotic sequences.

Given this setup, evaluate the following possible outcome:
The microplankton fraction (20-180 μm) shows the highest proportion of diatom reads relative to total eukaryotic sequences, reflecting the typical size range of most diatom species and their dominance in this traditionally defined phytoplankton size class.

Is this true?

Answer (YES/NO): NO